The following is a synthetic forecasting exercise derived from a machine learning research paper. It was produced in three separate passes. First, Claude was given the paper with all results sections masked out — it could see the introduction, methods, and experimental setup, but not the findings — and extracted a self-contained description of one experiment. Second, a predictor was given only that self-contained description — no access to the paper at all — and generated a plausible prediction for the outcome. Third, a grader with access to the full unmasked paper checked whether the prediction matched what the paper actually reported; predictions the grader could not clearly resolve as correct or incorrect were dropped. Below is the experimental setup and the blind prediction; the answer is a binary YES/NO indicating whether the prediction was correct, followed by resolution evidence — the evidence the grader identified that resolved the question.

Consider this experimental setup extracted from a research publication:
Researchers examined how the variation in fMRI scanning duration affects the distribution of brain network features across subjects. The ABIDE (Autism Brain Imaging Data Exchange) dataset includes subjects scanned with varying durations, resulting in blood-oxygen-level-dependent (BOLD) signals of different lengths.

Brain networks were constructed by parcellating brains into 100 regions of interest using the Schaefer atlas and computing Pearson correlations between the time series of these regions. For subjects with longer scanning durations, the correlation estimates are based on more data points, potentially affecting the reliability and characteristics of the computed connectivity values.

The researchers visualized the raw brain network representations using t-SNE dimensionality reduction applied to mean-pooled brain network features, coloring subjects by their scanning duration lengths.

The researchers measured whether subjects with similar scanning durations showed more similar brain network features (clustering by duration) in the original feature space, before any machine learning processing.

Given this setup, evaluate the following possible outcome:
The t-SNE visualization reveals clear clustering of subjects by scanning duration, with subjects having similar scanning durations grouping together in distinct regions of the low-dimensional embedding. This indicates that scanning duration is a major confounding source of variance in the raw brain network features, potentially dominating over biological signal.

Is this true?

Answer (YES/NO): YES